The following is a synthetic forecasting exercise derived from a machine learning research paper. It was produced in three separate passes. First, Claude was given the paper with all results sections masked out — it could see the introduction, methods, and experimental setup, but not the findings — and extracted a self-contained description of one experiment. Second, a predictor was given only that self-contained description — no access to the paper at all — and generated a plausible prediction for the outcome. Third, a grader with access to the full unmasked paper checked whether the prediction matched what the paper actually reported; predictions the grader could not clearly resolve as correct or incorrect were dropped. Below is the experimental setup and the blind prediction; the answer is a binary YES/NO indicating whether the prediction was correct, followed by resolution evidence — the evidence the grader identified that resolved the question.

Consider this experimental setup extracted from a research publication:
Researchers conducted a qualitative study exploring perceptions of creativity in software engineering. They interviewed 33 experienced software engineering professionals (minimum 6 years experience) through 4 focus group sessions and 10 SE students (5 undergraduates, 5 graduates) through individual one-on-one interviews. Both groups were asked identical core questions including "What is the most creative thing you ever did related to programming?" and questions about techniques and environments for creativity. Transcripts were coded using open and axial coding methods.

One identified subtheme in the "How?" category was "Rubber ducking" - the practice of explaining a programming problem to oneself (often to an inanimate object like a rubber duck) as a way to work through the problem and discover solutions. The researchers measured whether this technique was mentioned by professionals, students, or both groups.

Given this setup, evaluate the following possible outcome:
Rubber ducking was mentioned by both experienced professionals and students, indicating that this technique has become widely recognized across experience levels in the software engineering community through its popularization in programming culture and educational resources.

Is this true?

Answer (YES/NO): NO